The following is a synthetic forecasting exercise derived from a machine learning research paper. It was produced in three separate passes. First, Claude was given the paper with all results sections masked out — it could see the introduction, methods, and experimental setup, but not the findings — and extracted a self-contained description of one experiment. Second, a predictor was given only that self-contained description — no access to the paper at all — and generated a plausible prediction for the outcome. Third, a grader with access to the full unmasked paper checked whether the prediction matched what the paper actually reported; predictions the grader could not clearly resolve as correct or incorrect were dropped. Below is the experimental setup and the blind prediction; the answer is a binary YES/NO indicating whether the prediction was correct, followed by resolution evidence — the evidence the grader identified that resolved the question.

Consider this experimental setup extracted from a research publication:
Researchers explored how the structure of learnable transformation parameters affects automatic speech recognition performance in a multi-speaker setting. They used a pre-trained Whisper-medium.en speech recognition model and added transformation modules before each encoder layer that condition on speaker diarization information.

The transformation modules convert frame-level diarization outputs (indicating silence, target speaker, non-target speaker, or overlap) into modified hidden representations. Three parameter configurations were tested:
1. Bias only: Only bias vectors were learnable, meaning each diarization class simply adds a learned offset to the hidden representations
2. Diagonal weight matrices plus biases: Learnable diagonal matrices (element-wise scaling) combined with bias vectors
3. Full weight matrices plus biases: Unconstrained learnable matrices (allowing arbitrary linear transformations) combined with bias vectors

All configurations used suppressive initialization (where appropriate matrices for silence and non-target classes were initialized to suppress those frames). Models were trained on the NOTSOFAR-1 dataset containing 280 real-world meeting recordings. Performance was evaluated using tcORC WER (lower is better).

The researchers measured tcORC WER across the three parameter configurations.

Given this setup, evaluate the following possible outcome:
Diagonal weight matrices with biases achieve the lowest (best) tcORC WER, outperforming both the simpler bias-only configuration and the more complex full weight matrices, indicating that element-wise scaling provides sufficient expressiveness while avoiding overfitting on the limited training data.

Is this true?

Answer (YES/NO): YES